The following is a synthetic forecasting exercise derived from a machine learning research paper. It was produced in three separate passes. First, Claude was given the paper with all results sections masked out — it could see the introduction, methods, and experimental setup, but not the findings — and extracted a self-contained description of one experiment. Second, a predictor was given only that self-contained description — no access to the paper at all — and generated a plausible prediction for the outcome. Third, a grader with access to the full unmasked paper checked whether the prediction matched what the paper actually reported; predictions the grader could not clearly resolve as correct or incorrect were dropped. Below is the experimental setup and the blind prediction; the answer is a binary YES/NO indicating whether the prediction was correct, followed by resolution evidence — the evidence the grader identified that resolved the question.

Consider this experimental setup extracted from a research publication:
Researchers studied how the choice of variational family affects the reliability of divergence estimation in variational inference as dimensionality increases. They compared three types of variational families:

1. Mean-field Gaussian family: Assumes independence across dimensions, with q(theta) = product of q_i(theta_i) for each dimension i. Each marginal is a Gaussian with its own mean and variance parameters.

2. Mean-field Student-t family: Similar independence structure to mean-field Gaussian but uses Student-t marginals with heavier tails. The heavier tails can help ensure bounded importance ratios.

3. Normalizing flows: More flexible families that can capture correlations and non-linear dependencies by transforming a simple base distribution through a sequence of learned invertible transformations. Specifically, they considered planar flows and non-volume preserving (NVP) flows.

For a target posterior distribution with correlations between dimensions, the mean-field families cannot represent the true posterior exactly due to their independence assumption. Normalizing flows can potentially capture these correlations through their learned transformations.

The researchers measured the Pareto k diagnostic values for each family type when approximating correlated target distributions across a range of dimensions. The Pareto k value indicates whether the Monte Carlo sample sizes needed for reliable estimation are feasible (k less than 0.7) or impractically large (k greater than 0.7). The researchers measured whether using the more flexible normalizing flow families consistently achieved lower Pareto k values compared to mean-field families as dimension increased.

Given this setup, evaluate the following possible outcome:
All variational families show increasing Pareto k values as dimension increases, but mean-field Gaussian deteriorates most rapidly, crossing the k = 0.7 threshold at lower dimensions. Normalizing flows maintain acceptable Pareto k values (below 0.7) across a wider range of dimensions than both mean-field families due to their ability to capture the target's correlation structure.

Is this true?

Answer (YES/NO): NO